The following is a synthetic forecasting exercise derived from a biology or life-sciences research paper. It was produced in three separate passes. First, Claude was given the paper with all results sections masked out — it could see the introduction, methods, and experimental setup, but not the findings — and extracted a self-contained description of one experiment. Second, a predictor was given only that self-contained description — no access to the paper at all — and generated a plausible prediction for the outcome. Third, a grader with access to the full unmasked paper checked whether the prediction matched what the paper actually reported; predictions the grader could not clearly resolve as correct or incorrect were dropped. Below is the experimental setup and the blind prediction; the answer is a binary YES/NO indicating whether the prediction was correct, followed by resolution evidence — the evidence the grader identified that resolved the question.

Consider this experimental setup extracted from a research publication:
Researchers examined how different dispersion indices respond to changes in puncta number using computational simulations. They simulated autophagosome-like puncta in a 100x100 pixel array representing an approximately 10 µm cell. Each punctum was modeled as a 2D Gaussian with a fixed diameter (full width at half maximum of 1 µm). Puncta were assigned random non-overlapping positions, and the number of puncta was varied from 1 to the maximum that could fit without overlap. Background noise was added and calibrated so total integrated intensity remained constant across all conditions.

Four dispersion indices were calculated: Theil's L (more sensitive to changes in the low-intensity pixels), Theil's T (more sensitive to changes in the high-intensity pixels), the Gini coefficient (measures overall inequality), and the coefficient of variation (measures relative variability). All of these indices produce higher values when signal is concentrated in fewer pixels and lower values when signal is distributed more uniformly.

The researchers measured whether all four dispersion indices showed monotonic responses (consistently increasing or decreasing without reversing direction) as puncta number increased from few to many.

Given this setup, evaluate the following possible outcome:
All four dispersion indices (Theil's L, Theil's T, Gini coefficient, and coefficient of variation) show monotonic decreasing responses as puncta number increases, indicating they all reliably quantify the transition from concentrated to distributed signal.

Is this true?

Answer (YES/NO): NO